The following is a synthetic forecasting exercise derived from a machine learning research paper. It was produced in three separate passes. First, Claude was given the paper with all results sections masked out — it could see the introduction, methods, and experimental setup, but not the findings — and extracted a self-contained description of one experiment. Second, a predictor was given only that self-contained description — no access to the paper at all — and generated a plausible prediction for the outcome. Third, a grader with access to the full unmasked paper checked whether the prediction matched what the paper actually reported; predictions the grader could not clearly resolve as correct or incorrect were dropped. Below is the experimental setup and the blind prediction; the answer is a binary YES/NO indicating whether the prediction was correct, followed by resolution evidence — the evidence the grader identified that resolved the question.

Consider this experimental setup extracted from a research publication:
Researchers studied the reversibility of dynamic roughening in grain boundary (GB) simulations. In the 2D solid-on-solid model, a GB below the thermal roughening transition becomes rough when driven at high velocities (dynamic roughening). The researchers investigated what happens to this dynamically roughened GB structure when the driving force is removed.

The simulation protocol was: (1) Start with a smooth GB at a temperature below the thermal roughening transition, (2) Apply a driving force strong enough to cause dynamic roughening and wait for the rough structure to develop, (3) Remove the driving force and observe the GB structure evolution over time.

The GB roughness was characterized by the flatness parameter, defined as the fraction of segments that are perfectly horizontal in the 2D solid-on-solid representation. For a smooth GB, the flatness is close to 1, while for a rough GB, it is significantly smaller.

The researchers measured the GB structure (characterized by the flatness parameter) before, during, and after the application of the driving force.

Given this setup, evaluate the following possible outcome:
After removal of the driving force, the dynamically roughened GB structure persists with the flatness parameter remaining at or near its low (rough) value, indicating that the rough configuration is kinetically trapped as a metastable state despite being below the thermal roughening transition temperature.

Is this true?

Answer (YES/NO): NO